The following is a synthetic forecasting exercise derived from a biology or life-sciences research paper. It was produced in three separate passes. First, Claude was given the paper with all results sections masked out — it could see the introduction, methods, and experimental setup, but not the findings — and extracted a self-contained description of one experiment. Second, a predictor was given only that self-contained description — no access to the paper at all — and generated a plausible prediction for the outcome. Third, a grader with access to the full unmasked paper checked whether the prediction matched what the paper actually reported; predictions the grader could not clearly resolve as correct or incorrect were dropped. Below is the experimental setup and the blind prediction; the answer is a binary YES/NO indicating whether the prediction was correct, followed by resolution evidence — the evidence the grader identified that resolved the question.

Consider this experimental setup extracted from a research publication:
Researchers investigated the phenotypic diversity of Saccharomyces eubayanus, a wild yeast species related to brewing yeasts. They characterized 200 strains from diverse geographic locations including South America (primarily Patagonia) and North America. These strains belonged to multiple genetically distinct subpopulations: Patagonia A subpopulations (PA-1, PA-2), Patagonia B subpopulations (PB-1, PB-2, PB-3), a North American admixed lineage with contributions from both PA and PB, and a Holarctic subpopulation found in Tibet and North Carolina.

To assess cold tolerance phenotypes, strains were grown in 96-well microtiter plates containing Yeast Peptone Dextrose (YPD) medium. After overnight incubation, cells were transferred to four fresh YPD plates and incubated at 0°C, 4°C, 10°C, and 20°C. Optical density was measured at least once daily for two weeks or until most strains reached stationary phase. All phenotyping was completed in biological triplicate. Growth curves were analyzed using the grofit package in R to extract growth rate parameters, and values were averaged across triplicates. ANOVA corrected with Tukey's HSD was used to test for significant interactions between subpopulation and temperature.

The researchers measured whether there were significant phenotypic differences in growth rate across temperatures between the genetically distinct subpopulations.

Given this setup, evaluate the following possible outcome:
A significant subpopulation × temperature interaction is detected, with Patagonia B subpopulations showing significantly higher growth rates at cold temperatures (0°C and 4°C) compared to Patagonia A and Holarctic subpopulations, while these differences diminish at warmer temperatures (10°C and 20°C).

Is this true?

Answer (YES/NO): NO